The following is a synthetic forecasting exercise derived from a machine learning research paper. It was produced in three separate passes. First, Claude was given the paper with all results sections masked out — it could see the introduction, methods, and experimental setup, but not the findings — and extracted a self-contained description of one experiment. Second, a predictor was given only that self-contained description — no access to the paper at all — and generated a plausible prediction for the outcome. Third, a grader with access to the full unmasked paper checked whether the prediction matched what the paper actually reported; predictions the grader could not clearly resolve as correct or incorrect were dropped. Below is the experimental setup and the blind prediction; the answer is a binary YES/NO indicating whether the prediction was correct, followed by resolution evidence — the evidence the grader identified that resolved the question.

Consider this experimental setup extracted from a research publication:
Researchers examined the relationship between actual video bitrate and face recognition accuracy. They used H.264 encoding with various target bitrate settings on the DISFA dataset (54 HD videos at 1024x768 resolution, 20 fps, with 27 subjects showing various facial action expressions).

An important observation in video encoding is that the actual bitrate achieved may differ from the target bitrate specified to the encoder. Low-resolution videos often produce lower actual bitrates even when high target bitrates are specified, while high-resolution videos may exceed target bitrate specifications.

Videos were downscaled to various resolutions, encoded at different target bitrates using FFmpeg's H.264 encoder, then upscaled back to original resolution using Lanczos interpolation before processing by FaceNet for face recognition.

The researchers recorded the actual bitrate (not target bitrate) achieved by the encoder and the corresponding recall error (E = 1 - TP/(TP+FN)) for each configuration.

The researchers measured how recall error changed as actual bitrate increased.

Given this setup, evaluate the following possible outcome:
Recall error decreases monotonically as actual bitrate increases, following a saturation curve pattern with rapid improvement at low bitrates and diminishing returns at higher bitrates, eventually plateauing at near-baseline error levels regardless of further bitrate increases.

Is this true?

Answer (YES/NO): YES